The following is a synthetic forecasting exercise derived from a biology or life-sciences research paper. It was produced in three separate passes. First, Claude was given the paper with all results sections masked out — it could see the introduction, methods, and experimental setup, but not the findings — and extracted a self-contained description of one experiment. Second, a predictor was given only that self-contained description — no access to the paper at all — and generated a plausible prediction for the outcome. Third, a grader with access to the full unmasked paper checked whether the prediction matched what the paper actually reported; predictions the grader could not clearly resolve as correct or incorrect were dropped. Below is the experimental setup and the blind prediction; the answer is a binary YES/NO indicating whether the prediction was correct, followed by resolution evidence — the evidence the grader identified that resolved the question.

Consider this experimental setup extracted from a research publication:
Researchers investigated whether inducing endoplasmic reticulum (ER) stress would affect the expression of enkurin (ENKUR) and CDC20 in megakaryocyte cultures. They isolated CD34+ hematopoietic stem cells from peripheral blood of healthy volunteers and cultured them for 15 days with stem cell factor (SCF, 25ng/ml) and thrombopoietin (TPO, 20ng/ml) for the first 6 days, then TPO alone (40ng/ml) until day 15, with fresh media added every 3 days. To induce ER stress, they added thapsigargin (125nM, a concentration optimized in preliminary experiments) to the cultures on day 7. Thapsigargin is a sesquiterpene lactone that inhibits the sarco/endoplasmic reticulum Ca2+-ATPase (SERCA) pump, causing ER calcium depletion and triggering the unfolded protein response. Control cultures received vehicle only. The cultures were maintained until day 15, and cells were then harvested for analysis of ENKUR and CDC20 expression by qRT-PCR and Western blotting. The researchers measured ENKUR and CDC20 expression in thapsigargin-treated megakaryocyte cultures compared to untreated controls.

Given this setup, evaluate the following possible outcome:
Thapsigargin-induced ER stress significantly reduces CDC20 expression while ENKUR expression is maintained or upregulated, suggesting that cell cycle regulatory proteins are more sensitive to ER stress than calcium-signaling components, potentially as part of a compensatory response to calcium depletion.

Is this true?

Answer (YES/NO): NO